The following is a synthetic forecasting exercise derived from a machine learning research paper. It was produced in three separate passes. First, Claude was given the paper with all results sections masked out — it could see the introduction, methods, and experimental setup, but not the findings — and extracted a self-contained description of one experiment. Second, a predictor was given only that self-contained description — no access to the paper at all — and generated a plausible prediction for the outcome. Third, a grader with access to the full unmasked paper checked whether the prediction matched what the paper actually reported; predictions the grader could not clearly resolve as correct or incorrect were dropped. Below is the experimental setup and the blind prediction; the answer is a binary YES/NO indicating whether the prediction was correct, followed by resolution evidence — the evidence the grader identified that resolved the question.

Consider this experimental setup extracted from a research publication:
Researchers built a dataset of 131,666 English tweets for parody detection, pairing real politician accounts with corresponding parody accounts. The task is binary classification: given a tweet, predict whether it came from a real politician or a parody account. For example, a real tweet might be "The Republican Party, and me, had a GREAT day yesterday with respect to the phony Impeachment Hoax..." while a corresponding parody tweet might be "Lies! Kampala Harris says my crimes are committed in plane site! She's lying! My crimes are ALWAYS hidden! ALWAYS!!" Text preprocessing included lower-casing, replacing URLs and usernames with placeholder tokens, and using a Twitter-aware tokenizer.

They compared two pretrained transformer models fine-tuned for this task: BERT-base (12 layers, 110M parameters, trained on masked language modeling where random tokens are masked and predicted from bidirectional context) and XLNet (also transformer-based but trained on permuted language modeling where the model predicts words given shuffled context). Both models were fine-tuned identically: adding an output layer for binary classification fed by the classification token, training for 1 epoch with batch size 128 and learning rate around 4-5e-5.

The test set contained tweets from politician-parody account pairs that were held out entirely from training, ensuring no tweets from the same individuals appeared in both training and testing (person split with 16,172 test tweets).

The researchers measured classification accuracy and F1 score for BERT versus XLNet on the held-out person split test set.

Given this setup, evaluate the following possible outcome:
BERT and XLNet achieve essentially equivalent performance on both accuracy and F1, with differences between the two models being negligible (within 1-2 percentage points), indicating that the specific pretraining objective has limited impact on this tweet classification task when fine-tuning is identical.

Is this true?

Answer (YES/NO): NO